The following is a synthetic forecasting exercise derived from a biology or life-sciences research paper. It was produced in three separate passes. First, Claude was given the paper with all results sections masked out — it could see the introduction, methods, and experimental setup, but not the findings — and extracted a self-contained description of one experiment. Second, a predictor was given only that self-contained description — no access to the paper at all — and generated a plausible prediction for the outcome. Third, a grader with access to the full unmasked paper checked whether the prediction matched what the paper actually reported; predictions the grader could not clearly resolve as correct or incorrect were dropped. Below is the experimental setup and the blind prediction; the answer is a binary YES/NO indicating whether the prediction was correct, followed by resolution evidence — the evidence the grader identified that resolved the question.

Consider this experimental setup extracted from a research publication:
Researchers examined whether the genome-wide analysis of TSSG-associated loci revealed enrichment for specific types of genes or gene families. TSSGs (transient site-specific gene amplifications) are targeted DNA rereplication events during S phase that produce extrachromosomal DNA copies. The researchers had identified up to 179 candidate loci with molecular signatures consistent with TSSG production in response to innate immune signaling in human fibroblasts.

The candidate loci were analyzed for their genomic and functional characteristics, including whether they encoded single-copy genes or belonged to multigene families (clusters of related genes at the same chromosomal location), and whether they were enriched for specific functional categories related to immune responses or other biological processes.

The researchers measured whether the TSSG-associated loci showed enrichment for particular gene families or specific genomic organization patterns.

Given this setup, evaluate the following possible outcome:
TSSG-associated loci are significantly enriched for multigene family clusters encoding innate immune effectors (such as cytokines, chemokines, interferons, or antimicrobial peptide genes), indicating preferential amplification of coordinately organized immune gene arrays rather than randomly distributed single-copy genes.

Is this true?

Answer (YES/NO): NO